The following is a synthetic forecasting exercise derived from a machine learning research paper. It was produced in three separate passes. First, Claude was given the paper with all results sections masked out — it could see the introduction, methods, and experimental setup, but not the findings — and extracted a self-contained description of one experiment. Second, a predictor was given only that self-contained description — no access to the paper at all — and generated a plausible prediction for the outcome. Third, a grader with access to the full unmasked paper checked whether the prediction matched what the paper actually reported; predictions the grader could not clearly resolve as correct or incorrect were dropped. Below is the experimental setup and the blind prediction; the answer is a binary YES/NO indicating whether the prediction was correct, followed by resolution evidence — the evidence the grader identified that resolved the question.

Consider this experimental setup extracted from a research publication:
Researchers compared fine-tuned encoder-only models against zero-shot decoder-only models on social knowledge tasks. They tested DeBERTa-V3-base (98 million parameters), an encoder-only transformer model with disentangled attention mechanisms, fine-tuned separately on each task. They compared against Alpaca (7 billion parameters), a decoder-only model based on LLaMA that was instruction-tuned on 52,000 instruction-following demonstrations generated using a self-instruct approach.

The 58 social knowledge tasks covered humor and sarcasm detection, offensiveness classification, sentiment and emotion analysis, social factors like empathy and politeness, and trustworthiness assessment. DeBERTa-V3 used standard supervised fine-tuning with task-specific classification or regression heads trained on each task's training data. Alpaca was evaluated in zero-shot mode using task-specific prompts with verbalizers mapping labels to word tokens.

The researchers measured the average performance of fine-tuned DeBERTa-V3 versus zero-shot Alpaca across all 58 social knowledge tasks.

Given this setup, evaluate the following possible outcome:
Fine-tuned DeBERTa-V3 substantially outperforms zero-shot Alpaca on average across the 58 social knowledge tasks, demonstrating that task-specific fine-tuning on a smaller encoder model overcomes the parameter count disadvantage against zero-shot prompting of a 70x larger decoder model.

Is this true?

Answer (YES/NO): YES